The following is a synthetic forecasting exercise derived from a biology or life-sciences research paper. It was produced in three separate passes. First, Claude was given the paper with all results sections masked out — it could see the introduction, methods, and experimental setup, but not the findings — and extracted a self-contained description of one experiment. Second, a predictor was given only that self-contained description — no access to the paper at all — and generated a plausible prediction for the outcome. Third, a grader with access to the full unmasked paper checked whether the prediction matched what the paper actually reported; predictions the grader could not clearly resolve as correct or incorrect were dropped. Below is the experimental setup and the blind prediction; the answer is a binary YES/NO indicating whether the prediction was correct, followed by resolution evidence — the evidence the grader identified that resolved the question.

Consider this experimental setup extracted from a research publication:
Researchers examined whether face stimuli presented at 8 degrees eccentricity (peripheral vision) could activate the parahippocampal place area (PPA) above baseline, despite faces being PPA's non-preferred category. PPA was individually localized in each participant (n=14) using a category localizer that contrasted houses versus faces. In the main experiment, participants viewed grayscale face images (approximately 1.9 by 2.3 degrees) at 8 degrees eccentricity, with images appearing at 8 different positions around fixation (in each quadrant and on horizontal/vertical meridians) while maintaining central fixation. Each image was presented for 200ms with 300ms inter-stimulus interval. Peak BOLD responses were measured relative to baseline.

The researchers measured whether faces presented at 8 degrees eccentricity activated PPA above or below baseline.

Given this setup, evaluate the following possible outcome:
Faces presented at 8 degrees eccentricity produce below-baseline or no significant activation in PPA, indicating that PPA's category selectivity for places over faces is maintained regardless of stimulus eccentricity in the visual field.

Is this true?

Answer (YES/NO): NO